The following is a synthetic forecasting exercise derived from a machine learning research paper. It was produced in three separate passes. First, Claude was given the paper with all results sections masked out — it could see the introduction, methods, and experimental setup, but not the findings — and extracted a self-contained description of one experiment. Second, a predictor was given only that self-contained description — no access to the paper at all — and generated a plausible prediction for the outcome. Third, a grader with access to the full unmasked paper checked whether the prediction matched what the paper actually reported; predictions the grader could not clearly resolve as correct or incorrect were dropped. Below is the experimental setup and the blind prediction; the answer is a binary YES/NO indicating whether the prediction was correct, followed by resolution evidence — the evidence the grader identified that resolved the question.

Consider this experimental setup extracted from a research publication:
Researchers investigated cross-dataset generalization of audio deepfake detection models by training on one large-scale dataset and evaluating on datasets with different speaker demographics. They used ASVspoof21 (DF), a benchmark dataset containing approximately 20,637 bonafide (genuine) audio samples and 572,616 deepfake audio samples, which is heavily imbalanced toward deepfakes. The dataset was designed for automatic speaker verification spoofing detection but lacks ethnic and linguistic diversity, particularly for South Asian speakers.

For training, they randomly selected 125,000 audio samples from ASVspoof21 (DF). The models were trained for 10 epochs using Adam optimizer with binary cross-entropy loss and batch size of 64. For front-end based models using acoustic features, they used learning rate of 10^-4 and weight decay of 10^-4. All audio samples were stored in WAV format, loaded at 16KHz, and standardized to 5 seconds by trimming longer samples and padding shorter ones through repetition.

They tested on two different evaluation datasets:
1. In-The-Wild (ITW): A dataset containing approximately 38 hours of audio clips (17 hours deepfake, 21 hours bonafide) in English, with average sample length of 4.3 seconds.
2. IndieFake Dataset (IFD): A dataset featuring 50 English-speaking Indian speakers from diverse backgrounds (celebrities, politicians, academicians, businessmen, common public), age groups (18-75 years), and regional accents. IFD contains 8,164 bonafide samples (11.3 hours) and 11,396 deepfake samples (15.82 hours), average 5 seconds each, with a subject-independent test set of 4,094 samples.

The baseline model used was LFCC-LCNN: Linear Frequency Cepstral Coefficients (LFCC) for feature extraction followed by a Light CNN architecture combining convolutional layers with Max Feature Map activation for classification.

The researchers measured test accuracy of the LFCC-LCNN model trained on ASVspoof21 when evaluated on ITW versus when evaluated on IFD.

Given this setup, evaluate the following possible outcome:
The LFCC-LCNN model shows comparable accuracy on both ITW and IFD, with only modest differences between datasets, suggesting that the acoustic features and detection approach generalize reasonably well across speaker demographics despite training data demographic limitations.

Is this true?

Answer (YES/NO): NO